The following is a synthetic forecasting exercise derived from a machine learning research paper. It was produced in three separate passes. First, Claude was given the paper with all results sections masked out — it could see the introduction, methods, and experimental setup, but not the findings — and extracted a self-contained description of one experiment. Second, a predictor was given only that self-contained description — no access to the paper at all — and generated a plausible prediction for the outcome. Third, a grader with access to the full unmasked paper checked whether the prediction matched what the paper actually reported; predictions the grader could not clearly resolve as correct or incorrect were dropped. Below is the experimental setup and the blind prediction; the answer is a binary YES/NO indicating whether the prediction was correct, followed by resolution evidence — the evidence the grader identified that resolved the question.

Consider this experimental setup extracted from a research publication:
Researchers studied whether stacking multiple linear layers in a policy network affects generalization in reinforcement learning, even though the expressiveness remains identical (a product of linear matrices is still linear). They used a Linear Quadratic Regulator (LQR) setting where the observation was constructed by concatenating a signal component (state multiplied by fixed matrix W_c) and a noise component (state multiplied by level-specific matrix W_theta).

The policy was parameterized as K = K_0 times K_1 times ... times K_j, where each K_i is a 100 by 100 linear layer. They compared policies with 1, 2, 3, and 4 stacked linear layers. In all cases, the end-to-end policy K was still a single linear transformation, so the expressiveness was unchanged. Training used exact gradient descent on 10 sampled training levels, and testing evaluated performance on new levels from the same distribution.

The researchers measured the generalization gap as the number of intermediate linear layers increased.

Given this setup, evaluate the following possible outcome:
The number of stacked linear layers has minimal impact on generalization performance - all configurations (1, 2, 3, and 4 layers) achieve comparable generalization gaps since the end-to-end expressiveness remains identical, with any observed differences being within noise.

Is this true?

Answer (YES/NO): NO